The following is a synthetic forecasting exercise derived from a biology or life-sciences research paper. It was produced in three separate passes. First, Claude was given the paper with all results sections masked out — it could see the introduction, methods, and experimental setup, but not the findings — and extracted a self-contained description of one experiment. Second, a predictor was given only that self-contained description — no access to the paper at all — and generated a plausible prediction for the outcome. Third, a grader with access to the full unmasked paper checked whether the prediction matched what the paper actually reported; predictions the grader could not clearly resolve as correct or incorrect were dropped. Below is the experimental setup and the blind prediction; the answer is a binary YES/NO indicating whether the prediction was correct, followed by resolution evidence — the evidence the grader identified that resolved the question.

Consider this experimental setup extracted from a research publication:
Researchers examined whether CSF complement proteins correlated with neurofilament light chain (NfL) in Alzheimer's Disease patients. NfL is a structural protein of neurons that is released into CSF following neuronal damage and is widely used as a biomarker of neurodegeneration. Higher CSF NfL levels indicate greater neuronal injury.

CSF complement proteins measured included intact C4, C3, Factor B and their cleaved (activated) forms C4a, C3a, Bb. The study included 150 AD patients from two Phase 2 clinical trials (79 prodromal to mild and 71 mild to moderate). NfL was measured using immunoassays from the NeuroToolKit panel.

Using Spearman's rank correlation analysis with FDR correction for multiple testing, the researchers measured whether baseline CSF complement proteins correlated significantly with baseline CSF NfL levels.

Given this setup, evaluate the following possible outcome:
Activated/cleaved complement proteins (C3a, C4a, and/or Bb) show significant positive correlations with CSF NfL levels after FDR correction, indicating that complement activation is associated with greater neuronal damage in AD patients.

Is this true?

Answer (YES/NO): YES